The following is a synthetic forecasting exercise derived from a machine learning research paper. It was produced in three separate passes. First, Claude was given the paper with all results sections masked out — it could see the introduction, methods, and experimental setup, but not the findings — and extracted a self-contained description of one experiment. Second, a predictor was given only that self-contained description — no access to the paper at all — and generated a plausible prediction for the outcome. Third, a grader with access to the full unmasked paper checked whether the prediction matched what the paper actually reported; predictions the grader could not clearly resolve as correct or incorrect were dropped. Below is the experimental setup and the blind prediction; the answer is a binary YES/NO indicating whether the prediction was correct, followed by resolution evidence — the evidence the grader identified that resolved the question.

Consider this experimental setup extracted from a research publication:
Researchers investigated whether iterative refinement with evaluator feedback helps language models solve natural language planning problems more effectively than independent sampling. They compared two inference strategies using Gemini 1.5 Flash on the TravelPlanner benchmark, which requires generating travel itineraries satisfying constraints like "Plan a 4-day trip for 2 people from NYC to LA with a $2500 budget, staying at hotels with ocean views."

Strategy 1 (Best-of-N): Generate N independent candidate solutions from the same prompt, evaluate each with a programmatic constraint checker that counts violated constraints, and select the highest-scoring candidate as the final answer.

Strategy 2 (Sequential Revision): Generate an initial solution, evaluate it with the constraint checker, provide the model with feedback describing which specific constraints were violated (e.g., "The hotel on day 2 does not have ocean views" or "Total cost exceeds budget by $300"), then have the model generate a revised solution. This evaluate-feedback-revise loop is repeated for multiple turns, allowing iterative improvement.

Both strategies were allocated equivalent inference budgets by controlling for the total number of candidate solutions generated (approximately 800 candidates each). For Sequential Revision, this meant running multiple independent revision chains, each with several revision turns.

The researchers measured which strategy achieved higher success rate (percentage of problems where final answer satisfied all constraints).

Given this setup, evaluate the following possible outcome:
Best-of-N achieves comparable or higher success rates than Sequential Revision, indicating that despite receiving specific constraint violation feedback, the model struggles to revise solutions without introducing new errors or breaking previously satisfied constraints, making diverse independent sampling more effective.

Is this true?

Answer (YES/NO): NO